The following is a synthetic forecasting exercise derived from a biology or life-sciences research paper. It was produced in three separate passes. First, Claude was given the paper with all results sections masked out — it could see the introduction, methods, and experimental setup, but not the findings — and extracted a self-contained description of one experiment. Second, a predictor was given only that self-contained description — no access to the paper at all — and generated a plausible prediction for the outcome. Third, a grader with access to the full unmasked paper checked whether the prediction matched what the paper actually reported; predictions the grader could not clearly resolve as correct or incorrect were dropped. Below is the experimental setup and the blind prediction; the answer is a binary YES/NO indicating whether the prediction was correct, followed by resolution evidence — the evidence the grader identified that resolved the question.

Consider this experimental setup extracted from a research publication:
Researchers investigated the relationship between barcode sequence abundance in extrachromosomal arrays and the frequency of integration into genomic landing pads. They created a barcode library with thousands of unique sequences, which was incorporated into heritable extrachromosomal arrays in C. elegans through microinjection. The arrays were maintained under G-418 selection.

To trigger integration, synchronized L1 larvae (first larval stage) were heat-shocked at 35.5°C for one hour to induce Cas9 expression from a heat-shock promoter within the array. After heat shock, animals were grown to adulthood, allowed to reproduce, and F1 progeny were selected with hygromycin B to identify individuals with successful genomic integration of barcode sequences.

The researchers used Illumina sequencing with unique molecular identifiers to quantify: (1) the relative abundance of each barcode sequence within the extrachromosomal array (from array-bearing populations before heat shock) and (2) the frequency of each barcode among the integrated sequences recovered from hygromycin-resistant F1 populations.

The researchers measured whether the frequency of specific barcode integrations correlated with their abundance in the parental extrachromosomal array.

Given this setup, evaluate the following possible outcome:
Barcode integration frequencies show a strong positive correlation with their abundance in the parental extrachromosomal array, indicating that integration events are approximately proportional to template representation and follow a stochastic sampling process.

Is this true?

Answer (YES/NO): YES